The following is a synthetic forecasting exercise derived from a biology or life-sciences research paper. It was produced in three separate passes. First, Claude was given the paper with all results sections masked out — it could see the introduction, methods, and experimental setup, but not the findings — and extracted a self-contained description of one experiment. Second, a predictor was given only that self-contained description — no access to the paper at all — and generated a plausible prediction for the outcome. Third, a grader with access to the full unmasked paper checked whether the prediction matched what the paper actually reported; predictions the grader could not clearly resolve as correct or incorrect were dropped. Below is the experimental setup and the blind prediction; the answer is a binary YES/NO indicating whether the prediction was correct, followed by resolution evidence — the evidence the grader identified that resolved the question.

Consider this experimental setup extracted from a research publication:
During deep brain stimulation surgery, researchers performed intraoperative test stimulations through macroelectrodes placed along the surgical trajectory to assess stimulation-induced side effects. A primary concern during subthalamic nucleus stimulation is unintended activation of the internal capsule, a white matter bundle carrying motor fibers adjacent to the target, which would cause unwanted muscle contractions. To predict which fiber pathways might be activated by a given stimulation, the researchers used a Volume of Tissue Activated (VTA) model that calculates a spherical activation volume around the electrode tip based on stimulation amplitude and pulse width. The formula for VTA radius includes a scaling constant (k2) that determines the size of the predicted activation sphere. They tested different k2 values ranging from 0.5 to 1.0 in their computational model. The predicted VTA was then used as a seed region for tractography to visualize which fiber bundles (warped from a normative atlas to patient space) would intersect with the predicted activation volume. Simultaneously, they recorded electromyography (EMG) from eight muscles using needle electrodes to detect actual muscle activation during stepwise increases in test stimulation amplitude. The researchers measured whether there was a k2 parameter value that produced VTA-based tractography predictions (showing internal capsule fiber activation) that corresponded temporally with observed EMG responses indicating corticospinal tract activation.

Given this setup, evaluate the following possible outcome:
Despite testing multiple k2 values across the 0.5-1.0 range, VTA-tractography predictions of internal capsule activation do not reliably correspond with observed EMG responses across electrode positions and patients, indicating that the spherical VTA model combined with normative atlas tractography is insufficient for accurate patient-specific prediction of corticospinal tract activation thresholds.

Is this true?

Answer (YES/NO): NO